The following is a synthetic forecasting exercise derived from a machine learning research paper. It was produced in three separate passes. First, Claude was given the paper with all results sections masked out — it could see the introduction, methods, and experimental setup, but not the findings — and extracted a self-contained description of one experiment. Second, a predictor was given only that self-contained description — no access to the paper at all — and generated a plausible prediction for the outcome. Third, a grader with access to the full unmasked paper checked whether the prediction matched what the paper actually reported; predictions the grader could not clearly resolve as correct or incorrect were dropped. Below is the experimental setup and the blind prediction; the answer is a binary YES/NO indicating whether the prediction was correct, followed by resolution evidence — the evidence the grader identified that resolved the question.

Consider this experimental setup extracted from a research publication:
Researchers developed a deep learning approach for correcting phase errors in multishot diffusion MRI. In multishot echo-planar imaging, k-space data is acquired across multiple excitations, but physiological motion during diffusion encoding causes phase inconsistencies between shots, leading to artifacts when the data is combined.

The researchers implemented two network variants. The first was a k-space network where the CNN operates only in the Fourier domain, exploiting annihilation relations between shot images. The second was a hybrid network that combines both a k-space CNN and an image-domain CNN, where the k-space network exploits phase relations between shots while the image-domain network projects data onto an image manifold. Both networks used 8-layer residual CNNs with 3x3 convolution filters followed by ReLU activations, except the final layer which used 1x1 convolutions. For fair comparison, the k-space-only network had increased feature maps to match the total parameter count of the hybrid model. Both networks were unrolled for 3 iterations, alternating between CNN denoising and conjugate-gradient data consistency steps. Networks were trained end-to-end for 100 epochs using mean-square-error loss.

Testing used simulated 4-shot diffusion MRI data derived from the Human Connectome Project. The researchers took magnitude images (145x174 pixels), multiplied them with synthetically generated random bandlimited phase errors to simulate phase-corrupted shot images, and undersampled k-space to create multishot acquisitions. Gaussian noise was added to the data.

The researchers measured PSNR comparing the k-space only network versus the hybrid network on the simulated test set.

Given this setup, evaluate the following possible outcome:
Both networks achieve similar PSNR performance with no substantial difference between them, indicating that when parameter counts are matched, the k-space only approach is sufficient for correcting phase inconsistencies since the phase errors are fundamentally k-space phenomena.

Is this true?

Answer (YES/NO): NO